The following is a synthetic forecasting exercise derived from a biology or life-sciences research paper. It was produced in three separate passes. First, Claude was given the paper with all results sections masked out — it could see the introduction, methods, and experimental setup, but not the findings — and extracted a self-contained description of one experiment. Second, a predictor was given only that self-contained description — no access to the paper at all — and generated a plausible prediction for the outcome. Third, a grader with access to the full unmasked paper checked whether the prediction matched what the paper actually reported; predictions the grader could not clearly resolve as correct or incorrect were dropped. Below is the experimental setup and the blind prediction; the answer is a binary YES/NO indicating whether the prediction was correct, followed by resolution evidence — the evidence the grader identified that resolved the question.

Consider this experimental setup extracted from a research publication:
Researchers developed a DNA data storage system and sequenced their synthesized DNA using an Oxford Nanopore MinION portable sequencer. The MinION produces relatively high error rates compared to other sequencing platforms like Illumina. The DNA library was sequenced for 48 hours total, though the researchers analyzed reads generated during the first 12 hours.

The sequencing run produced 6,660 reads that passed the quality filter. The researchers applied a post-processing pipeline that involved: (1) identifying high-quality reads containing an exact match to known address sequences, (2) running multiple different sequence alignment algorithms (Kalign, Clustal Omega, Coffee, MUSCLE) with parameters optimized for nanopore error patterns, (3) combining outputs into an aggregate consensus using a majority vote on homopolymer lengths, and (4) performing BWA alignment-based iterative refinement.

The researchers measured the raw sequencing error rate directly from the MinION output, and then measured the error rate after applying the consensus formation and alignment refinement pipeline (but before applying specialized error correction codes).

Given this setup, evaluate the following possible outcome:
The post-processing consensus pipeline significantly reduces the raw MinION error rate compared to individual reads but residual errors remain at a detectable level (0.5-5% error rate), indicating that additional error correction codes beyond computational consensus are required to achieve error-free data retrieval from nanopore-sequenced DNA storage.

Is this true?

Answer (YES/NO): NO